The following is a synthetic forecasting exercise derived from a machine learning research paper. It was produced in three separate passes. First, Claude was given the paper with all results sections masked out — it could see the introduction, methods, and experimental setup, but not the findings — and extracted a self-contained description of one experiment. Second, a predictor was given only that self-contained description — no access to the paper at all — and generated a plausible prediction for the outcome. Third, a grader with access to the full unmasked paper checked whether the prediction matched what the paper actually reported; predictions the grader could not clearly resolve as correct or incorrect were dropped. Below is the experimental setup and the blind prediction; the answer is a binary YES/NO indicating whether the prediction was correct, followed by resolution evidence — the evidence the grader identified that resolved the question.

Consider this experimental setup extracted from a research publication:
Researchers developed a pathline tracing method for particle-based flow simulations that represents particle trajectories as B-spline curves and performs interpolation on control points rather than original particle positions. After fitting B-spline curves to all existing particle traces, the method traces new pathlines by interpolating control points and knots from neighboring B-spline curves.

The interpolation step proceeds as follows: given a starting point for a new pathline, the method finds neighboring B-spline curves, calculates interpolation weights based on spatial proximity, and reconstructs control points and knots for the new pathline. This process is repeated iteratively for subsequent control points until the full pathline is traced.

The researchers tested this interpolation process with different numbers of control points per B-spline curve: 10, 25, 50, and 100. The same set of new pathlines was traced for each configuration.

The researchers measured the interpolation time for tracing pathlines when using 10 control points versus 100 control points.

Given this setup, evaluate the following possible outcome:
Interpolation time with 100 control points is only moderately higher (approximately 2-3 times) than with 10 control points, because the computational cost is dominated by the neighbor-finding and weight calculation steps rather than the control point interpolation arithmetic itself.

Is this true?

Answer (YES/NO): NO